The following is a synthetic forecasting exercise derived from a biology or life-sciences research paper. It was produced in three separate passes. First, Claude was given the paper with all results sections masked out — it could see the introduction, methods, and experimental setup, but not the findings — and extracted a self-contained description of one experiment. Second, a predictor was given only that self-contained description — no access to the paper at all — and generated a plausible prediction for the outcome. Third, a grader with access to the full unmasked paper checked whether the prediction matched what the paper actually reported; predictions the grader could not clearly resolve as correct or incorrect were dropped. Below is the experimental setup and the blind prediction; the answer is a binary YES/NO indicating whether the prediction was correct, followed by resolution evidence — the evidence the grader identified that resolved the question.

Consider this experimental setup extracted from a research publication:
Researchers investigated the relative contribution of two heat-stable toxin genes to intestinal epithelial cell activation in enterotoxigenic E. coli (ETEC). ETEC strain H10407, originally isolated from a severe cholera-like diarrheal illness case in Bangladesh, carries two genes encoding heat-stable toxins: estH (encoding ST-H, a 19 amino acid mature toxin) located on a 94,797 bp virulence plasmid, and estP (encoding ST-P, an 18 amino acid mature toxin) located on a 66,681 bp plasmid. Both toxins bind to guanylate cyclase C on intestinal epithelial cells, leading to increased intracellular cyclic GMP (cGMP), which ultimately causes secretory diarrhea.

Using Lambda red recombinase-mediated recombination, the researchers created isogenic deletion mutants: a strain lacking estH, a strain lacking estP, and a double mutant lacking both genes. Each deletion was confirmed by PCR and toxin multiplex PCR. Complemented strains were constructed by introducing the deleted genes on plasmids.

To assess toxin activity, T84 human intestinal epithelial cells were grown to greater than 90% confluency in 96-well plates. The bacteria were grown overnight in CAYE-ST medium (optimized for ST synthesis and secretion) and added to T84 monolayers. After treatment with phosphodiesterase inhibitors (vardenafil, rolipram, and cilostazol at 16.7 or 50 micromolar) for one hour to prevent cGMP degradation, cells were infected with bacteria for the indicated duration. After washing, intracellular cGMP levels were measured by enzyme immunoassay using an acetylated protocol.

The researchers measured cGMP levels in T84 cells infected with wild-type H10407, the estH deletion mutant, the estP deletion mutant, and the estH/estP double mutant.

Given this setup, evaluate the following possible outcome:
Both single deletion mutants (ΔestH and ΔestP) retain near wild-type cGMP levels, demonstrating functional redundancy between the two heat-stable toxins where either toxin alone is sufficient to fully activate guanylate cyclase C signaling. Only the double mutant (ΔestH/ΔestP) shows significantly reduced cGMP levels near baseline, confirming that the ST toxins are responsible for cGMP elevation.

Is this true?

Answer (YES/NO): NO